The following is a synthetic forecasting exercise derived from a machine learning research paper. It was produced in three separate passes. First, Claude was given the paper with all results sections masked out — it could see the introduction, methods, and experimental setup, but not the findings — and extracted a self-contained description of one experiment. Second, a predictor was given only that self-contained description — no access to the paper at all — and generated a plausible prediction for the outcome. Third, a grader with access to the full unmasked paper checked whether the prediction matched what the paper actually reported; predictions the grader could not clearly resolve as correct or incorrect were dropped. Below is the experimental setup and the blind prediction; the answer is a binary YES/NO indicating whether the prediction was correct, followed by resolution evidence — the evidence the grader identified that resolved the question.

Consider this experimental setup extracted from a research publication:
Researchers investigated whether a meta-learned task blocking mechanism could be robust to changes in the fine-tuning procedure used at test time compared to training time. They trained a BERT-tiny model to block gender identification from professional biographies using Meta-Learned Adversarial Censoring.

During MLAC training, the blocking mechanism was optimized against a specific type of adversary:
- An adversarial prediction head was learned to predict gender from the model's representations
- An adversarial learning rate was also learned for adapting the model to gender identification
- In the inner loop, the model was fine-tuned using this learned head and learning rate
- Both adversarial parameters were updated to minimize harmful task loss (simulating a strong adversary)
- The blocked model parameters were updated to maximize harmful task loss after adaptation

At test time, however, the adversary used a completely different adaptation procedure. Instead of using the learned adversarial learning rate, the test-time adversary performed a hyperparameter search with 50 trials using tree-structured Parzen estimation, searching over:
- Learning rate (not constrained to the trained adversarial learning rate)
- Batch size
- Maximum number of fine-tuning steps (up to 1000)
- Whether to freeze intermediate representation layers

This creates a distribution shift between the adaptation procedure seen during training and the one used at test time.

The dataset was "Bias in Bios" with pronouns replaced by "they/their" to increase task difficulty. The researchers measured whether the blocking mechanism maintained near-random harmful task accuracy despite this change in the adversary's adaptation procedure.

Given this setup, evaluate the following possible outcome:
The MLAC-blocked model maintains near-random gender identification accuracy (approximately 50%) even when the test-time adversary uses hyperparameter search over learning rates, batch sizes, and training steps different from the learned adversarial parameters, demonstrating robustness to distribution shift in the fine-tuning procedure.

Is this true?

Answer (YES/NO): YES